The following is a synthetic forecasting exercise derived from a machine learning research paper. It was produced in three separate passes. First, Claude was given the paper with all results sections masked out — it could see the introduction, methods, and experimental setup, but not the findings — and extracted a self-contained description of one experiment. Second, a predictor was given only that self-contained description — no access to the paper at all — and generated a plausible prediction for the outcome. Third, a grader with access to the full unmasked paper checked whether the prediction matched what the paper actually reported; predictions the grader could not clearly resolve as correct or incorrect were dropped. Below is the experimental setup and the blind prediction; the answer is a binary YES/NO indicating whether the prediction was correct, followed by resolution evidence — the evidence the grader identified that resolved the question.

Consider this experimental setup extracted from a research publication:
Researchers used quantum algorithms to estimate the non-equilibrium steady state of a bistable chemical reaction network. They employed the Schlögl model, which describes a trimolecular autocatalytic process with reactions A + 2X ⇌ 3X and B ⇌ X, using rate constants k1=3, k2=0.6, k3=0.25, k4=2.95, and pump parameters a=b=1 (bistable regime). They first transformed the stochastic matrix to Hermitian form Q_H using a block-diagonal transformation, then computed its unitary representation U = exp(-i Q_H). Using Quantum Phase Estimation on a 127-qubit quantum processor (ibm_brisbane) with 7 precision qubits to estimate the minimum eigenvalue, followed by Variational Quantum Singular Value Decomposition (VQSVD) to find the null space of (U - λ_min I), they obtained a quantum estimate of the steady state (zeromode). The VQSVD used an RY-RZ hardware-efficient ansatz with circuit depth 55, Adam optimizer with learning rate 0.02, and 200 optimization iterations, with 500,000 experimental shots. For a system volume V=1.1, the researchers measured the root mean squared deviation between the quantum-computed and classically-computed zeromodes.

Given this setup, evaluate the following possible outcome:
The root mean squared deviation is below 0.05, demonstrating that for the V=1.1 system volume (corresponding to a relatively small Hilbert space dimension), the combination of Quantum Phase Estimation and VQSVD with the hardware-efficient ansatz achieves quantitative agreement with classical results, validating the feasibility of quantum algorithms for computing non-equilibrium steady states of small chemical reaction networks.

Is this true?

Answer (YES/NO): YES